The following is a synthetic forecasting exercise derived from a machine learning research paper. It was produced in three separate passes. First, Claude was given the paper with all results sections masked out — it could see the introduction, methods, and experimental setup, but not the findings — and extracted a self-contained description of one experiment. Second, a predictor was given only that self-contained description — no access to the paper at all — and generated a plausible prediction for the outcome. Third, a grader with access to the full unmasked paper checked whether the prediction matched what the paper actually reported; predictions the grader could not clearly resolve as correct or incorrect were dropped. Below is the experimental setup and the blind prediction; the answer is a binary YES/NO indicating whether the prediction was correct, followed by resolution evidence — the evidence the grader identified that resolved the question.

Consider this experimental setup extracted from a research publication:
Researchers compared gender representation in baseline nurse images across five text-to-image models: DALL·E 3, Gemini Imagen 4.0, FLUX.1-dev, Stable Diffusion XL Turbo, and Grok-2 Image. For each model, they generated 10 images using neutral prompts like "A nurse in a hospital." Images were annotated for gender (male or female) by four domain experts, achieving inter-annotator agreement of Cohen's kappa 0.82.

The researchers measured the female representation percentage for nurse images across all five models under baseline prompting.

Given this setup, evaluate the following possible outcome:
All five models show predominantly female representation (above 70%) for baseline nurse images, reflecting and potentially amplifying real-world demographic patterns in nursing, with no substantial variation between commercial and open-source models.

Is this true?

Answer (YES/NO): NO